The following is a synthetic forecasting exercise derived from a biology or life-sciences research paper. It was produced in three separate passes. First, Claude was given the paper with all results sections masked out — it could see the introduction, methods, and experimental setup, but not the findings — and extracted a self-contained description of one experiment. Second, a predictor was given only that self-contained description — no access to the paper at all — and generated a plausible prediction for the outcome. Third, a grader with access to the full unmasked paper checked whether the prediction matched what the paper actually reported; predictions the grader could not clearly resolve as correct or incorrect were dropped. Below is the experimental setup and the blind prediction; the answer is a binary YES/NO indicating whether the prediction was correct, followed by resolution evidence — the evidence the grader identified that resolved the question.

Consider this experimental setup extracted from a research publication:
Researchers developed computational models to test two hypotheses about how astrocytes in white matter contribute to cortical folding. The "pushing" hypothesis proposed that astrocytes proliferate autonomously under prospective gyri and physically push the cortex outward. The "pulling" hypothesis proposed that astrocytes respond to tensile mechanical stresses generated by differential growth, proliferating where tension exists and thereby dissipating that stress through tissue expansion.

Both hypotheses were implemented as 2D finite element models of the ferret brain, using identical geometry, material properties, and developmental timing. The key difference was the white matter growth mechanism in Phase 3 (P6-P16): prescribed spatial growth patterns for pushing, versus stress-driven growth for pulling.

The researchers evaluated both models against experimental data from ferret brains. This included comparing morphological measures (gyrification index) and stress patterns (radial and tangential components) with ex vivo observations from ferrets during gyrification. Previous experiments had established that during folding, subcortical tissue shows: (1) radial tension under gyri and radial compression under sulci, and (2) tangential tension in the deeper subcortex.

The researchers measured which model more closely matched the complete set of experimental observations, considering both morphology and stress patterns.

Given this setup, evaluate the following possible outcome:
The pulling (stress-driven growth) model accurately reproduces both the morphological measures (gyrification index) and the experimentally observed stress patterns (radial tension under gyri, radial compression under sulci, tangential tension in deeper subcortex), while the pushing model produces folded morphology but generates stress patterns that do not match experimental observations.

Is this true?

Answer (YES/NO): NO